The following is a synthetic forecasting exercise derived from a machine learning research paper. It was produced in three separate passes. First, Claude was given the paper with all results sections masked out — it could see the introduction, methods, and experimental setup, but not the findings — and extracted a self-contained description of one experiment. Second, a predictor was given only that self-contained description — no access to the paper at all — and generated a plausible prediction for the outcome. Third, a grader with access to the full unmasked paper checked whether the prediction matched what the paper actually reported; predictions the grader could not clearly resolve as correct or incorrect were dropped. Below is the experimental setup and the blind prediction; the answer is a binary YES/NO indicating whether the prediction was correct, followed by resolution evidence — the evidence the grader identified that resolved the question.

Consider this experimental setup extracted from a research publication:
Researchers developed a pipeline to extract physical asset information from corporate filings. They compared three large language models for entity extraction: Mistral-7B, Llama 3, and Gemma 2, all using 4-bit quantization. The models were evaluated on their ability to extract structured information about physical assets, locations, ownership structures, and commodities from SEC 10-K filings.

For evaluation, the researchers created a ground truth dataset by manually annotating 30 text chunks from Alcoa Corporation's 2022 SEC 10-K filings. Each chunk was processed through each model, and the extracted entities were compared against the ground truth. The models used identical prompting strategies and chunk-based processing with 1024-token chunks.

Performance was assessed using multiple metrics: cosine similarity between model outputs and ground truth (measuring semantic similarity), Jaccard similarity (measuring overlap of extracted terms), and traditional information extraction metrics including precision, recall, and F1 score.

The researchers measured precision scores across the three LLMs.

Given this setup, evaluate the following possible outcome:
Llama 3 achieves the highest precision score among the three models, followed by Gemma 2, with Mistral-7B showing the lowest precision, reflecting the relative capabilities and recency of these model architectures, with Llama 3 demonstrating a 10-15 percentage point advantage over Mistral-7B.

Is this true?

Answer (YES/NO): NO